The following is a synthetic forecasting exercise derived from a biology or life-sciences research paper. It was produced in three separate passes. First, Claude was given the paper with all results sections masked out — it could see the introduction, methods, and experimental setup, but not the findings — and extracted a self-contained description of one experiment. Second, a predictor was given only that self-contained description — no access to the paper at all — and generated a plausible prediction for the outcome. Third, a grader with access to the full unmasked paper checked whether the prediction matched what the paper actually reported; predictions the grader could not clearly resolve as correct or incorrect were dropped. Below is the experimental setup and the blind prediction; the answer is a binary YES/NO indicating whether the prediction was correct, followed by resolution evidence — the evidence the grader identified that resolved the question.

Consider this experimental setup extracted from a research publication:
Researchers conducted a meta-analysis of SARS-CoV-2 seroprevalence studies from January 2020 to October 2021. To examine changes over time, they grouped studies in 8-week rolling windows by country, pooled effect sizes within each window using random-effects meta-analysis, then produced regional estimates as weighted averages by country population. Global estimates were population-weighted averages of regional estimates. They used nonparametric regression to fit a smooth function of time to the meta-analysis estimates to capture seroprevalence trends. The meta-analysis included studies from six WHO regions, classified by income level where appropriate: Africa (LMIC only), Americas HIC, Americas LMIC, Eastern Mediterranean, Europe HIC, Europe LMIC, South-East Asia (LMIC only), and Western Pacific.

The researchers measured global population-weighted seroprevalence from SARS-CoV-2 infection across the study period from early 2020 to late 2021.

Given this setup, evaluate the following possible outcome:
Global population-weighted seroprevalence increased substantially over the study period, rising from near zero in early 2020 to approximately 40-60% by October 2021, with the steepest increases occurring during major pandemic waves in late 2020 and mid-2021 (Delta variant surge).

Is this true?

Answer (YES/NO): NO